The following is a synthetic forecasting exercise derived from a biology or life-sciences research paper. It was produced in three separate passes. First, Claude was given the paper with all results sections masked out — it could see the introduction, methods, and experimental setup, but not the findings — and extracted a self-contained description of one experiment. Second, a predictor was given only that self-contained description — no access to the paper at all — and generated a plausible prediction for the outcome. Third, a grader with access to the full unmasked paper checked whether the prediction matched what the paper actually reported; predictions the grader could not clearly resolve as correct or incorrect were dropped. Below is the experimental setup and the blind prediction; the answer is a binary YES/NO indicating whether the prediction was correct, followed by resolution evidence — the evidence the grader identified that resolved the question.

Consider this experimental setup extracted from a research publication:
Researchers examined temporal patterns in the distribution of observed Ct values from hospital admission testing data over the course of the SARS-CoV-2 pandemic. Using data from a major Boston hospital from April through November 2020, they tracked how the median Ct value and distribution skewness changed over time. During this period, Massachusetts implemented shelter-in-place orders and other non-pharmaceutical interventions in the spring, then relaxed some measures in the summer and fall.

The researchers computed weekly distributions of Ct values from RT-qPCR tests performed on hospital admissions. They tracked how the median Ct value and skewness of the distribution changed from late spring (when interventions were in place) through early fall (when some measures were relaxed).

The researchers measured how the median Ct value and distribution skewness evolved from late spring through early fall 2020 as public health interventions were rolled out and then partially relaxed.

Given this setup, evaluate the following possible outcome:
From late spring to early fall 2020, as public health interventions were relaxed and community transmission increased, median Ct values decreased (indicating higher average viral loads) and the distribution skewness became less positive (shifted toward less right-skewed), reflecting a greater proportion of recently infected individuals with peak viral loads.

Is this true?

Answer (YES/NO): NO